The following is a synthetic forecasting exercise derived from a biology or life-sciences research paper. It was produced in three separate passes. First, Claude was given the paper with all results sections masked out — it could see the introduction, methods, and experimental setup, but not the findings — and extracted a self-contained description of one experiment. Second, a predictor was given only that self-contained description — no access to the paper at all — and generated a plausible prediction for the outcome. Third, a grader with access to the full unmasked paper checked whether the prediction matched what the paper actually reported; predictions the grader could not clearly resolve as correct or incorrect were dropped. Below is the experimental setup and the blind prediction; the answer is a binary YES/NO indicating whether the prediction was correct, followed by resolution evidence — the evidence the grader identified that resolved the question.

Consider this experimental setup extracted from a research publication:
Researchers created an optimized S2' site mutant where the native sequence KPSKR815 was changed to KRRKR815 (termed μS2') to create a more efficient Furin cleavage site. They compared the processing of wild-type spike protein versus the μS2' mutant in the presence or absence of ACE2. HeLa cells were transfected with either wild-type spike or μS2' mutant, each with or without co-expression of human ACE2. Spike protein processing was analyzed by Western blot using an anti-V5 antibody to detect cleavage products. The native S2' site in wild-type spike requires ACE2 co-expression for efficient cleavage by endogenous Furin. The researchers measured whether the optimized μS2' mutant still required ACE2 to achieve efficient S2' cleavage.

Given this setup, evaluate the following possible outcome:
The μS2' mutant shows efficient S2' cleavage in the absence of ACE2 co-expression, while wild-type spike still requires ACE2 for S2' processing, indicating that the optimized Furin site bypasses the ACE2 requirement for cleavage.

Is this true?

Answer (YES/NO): YES